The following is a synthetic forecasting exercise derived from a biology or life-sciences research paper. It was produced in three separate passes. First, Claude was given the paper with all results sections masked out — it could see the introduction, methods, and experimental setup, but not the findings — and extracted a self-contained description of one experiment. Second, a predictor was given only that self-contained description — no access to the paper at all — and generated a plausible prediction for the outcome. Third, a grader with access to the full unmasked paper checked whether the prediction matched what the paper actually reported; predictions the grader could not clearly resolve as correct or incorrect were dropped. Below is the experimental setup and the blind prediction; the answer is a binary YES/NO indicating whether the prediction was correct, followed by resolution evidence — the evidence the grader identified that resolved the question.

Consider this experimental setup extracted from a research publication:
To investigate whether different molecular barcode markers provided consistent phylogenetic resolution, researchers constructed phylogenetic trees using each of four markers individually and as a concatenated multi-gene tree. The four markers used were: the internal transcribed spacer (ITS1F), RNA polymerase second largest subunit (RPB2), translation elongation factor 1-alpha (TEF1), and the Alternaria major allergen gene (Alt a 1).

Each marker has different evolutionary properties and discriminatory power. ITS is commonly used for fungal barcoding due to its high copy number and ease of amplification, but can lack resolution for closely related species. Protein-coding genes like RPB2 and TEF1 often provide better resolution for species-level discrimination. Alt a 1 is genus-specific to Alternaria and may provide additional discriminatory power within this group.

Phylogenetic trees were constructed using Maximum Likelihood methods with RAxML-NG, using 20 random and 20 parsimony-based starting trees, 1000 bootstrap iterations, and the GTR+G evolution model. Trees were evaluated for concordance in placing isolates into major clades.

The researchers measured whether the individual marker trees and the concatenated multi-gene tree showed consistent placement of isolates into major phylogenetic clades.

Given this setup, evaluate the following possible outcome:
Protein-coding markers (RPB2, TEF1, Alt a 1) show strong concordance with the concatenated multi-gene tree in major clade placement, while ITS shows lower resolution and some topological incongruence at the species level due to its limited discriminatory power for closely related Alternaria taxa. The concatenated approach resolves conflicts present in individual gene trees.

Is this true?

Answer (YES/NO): NO